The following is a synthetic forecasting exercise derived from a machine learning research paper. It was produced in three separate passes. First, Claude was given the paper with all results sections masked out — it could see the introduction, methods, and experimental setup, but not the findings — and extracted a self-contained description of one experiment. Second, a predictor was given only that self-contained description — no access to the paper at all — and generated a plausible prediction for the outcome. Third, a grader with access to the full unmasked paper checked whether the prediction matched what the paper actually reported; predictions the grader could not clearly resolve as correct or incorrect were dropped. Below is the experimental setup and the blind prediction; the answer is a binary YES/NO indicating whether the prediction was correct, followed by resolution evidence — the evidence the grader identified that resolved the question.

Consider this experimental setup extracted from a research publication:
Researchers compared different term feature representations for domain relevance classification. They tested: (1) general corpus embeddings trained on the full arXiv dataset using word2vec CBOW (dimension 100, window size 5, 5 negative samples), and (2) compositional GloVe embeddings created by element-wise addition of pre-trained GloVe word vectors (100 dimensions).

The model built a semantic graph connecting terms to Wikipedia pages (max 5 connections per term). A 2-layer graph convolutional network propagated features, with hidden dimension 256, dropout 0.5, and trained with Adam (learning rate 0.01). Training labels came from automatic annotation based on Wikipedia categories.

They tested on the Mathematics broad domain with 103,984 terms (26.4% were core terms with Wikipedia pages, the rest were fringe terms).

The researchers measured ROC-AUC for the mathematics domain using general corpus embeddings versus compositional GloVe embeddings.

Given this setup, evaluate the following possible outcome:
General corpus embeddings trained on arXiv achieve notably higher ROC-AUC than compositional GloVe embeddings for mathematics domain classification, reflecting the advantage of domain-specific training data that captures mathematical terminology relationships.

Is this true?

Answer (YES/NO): NO